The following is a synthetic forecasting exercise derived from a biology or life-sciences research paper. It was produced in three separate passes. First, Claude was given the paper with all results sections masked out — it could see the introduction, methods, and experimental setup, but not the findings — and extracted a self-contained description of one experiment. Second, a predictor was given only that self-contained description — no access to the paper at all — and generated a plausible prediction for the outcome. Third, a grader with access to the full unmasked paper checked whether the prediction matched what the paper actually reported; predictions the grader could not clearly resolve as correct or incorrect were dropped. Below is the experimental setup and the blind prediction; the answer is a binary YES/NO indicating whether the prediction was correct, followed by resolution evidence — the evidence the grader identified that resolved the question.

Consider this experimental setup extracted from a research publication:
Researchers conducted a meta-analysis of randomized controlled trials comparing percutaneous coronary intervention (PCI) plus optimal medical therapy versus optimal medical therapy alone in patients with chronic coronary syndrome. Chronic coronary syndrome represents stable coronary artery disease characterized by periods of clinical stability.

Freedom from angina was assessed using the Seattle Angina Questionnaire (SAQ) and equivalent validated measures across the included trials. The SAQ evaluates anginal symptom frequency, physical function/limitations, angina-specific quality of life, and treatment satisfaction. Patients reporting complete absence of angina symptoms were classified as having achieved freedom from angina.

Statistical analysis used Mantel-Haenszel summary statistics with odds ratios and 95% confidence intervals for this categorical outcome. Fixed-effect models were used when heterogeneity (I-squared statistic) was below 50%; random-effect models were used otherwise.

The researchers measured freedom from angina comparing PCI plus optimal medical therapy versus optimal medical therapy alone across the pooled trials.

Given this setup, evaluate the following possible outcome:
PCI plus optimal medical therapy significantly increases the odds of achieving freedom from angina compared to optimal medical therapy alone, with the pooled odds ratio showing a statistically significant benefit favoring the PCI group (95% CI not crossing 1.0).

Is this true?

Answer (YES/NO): YES